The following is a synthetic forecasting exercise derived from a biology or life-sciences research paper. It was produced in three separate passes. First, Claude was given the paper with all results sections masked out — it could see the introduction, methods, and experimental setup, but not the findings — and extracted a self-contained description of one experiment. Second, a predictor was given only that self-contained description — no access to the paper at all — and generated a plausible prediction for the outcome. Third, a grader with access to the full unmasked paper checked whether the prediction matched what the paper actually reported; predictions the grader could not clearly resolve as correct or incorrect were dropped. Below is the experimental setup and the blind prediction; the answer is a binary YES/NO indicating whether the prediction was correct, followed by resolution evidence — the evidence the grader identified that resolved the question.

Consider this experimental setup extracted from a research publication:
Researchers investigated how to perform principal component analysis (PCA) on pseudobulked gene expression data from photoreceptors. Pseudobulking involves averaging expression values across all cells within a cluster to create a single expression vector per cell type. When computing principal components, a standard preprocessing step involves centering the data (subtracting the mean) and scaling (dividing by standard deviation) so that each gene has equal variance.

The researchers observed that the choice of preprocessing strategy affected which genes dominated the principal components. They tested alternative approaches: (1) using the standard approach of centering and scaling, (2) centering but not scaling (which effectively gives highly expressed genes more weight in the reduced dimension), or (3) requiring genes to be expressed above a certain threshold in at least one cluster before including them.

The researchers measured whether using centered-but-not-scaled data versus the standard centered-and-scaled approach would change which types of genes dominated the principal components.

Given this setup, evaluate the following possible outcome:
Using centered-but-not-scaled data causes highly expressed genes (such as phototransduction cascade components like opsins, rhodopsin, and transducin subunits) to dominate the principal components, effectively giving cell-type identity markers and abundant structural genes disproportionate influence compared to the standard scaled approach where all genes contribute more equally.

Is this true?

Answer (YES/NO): NO